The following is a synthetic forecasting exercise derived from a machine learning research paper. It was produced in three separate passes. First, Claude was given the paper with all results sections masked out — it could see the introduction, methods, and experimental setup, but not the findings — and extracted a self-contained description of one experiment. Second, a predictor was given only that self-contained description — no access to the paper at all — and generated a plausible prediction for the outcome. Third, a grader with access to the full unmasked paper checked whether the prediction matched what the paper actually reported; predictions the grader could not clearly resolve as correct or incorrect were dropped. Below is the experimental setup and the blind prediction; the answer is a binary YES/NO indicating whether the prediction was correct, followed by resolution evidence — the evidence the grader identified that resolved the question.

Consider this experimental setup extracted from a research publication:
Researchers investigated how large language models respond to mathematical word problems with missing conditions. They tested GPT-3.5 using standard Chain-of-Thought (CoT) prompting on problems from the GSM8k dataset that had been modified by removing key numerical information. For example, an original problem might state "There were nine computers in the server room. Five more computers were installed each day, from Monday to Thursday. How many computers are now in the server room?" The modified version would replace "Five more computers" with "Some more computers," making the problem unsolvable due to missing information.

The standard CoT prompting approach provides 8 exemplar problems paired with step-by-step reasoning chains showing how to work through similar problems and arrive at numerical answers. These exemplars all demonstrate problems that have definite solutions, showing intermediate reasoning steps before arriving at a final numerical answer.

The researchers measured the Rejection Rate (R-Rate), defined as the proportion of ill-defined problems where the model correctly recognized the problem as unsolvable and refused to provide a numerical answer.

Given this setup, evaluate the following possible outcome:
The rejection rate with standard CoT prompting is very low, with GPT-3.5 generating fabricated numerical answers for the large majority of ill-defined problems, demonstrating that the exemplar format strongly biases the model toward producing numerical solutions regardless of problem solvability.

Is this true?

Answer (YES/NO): NO